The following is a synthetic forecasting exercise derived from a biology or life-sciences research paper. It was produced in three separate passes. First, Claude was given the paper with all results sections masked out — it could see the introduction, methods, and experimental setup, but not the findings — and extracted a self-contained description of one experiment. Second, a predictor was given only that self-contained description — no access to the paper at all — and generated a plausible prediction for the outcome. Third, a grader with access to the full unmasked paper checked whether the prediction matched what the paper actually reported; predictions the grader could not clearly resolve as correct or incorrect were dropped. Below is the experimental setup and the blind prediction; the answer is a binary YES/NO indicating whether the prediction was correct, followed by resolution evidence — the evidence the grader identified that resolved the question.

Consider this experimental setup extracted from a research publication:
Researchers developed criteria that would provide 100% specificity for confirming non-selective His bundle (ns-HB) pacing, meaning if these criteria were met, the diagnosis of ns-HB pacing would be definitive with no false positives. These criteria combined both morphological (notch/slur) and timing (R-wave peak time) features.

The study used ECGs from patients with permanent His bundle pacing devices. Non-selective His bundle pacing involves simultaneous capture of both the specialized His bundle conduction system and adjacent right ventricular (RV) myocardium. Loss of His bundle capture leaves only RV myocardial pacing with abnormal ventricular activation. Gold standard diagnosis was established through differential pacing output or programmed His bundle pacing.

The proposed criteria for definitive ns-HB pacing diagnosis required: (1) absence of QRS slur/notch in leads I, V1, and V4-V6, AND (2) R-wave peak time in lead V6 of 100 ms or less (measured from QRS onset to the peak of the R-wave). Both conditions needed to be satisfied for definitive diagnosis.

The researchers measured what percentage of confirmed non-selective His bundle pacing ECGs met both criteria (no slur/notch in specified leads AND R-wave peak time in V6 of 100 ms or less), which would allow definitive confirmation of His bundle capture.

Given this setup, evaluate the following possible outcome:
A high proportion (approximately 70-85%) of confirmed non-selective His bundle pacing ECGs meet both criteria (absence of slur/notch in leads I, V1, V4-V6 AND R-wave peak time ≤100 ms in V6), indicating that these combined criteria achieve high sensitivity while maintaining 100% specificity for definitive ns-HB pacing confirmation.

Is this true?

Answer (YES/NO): NO